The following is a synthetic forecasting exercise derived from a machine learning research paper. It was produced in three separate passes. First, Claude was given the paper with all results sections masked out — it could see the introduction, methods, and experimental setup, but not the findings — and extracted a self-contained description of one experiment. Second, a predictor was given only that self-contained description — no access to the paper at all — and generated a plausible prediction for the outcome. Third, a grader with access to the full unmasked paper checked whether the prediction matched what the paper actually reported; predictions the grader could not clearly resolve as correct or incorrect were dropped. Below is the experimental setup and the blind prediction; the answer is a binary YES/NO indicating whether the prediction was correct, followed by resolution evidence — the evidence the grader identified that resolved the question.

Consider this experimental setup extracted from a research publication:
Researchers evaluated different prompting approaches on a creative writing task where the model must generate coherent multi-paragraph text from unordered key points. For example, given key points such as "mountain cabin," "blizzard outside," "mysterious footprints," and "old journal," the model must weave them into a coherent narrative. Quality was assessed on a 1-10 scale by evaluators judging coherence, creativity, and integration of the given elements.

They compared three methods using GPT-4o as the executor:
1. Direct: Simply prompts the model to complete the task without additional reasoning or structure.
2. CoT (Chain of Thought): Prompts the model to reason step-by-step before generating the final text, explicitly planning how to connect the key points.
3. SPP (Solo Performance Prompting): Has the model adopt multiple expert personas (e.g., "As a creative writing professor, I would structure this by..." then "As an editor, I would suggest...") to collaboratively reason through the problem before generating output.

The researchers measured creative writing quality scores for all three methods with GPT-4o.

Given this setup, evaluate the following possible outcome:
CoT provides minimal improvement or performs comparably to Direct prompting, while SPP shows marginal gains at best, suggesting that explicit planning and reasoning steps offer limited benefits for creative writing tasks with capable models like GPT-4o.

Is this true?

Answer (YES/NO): NO